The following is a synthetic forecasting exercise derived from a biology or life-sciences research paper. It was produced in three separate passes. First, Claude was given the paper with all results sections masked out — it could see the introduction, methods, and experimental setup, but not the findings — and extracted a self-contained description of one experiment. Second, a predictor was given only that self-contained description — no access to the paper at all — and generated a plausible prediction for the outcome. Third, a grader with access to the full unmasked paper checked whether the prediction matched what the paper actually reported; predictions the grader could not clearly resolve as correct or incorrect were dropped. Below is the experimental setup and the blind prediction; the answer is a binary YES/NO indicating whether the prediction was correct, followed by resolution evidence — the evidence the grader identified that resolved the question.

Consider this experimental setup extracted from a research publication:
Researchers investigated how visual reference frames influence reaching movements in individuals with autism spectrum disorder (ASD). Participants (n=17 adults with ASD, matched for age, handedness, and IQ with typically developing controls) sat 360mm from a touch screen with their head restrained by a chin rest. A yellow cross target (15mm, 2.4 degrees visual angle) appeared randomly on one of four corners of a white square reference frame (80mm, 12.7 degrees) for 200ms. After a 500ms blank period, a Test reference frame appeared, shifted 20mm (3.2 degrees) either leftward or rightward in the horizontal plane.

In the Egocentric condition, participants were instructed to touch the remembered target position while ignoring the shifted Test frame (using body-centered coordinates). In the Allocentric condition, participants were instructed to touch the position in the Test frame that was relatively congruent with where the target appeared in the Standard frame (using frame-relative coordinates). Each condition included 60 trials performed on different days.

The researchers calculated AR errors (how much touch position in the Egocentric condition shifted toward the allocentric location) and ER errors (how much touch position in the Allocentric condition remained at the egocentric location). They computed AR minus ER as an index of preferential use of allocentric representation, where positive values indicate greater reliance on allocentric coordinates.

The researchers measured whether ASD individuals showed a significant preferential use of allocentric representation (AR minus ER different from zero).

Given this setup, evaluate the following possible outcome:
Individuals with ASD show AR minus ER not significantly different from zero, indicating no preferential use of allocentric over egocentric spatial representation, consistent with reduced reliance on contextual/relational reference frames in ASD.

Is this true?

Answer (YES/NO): YES